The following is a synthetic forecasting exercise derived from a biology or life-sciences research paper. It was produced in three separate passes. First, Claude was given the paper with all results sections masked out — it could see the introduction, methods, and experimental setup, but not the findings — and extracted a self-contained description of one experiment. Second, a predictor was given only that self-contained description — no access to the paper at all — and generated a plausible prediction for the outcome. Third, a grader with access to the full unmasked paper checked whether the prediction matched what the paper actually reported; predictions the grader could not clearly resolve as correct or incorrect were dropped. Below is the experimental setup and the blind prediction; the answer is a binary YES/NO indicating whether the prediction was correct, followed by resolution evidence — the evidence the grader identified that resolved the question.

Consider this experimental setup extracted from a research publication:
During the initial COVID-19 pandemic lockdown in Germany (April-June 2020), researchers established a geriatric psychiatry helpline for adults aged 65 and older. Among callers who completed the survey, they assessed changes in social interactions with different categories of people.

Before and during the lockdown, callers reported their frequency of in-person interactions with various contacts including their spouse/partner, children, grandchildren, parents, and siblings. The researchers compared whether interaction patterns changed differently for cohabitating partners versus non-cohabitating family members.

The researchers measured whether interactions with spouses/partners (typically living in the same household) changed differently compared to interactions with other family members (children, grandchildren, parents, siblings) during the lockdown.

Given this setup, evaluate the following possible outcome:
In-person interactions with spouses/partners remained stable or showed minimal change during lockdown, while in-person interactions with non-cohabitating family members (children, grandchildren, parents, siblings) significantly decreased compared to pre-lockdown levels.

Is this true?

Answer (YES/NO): YES